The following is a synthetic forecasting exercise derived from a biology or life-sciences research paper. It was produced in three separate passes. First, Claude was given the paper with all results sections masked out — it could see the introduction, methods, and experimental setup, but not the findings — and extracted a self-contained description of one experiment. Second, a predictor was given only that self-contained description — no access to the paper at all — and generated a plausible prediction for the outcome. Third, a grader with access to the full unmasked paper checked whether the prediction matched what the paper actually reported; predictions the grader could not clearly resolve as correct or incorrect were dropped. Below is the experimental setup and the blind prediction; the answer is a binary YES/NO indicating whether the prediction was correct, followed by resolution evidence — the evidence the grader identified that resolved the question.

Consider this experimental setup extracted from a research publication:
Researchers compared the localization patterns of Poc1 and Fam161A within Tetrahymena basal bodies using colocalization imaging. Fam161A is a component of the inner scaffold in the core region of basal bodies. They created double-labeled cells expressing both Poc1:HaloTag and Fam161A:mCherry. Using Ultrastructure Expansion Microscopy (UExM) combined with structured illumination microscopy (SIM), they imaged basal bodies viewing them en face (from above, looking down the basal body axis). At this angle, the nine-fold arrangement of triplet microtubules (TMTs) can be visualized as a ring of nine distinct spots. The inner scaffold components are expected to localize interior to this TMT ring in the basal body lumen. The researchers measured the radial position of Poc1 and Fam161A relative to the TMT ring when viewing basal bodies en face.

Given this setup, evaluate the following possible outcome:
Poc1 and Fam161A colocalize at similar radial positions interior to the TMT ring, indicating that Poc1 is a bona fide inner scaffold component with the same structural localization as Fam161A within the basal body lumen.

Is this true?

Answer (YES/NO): NO